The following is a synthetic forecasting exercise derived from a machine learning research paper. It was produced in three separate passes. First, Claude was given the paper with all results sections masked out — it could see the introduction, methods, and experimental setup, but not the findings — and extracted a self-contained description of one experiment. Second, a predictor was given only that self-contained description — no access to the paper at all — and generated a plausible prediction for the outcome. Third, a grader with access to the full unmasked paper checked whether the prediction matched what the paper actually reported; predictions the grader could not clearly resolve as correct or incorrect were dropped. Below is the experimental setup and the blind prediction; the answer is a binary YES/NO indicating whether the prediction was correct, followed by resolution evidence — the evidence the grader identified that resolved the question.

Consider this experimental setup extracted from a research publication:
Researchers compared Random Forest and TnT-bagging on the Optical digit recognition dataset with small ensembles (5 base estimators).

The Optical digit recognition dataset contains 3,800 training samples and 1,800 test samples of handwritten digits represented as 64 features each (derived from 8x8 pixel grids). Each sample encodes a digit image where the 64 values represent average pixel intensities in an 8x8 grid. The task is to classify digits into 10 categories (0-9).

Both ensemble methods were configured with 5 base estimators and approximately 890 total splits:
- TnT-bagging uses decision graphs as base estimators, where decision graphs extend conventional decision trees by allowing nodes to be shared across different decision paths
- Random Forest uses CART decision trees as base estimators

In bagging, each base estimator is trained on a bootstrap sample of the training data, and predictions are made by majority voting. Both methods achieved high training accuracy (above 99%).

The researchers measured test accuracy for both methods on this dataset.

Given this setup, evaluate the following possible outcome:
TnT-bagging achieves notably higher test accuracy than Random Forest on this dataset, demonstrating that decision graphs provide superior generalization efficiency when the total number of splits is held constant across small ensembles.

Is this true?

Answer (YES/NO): NO